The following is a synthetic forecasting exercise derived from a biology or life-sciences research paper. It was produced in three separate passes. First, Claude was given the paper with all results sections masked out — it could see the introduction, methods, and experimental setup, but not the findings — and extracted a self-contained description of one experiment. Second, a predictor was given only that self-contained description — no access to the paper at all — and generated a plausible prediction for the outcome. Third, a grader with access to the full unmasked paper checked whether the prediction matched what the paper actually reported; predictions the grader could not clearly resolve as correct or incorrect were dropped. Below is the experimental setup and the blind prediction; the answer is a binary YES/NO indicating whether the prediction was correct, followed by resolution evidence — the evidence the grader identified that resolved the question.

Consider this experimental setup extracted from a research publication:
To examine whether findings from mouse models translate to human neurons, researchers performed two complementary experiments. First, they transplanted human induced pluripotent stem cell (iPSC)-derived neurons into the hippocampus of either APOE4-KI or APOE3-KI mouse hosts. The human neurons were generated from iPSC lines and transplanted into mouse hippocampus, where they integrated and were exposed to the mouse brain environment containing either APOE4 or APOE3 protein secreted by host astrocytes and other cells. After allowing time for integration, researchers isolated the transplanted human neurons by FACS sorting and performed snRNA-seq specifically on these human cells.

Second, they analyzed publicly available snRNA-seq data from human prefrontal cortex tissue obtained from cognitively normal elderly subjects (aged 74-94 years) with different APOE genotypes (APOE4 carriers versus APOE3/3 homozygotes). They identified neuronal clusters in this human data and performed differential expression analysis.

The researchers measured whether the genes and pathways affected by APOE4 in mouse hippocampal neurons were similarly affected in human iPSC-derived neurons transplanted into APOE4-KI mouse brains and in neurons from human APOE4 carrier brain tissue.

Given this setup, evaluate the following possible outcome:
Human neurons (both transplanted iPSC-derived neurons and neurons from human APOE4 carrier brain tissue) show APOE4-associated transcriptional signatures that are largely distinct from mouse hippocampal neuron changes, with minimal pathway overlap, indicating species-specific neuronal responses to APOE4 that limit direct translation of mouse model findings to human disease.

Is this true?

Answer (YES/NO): NO